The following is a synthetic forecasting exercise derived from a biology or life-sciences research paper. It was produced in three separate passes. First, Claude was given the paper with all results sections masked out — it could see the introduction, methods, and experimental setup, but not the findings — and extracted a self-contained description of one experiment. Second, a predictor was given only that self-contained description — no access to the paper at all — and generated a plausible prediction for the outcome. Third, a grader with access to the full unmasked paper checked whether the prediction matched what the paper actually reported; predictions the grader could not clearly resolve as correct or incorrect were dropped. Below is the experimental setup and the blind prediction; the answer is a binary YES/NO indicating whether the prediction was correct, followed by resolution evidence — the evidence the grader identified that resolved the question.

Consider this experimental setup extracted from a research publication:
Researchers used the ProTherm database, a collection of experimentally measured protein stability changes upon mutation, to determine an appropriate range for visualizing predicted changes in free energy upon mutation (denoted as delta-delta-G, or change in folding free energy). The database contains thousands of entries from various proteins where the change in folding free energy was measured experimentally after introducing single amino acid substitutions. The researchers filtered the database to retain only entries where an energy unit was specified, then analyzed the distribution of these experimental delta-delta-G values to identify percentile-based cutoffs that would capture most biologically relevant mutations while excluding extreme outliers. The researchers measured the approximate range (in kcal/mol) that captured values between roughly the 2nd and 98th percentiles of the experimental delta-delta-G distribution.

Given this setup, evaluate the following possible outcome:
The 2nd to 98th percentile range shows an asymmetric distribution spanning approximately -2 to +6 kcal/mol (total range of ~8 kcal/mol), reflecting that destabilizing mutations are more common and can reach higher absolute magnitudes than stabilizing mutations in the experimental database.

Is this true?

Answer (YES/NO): NO